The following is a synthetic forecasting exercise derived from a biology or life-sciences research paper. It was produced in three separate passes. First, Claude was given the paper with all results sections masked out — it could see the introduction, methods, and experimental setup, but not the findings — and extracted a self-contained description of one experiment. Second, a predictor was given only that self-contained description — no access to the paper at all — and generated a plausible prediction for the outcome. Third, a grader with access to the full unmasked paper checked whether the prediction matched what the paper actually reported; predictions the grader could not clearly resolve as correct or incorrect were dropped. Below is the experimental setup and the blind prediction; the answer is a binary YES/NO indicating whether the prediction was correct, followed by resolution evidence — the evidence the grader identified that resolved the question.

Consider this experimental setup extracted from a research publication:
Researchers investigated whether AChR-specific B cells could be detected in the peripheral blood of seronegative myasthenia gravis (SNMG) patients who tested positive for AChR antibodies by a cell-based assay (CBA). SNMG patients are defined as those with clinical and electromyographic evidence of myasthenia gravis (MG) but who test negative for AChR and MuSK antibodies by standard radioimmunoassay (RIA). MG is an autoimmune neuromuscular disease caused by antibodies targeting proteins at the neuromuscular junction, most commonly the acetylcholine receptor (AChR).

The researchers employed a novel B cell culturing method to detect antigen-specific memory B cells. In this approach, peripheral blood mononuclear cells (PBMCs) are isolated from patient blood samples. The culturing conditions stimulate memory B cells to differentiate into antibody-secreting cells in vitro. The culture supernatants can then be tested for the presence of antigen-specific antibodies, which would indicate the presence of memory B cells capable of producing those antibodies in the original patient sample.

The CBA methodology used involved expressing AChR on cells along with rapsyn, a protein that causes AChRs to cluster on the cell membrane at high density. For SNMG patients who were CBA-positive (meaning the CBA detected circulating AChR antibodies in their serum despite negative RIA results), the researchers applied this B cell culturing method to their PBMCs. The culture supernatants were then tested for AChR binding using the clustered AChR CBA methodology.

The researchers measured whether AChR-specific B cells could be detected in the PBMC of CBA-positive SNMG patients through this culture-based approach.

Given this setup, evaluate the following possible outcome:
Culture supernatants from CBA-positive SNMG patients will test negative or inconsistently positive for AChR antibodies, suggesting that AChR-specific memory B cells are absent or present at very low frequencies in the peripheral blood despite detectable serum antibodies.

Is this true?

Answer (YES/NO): NO